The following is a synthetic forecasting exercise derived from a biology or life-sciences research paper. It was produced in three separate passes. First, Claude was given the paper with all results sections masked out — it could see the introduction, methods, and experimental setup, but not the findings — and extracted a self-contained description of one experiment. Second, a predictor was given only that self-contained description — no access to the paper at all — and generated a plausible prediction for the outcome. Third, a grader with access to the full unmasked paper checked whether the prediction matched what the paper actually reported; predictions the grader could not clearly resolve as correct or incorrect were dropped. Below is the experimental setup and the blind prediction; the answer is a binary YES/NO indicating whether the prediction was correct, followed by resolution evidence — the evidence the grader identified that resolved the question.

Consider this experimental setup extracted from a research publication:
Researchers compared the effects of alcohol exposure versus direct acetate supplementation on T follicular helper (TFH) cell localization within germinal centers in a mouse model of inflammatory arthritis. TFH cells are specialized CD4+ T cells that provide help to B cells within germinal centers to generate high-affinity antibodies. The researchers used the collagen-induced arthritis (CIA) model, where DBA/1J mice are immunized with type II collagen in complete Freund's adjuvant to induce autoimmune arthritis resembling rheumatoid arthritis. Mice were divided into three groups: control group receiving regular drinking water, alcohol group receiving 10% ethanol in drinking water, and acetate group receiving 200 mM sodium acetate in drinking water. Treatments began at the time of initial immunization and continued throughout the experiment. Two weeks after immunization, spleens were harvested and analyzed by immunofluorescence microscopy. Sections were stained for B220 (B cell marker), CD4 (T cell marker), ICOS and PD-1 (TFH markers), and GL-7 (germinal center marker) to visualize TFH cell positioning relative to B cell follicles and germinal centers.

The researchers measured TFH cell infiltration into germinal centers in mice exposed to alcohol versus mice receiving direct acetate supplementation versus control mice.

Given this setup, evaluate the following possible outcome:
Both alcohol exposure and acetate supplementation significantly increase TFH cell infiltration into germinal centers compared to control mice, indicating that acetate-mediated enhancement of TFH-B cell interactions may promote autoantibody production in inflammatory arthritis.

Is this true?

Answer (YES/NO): NO